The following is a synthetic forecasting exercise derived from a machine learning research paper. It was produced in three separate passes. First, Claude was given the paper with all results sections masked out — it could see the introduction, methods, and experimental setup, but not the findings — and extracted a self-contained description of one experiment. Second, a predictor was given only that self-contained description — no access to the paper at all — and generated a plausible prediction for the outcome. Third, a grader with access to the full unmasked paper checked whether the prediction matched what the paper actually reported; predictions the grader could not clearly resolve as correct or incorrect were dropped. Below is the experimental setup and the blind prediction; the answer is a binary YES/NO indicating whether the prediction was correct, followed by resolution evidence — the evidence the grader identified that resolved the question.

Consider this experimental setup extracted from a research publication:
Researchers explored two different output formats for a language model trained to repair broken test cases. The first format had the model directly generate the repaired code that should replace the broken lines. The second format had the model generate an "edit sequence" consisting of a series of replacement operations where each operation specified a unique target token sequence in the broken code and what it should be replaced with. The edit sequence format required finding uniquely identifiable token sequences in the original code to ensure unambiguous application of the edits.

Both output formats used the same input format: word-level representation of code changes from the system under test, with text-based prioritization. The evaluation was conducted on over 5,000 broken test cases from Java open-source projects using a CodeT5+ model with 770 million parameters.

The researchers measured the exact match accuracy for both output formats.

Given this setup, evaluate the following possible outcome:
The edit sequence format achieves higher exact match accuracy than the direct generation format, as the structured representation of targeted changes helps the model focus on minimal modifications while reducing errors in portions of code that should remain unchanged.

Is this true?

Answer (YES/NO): NO